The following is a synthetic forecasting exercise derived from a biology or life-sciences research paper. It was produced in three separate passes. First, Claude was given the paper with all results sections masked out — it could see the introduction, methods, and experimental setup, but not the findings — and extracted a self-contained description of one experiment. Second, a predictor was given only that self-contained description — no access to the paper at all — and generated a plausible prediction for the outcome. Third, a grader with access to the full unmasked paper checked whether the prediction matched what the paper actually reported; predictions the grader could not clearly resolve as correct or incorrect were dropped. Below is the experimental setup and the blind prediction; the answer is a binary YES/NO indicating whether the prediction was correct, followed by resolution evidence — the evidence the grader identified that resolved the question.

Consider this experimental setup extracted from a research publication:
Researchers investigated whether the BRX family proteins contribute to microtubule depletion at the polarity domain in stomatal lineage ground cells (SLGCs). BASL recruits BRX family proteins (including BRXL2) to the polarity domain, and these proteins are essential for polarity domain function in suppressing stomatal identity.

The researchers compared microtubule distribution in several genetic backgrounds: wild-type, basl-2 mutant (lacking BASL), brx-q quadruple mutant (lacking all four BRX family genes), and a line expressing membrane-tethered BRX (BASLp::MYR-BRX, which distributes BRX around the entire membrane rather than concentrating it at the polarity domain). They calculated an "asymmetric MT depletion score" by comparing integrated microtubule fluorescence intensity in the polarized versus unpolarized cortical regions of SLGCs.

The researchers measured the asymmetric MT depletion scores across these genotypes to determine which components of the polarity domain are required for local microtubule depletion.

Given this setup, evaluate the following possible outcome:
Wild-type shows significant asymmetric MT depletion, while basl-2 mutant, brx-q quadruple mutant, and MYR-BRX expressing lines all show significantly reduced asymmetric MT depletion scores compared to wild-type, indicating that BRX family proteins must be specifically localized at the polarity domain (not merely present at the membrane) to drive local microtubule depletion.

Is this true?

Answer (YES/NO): YES